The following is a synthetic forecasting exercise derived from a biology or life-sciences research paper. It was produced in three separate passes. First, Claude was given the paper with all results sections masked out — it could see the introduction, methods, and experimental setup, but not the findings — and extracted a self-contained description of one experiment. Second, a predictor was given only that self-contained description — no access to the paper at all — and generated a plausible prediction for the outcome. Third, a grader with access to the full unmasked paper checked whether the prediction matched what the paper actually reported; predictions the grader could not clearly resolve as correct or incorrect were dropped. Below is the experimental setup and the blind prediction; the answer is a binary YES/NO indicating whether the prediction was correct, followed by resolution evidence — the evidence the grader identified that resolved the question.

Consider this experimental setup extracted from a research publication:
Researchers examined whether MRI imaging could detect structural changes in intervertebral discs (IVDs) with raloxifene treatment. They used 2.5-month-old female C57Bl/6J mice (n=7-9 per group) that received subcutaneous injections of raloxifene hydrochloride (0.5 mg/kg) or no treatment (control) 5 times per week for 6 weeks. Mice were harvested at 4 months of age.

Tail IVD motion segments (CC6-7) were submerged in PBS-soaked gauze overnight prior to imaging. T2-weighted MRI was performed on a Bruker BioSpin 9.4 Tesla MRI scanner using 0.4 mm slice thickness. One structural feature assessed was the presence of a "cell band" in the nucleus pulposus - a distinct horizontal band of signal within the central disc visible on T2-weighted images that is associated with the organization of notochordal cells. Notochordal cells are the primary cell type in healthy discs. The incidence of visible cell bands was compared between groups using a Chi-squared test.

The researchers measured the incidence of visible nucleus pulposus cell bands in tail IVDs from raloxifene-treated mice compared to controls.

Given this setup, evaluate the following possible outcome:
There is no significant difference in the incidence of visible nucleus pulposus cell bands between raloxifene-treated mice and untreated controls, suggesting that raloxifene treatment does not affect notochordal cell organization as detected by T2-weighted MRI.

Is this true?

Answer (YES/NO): NO